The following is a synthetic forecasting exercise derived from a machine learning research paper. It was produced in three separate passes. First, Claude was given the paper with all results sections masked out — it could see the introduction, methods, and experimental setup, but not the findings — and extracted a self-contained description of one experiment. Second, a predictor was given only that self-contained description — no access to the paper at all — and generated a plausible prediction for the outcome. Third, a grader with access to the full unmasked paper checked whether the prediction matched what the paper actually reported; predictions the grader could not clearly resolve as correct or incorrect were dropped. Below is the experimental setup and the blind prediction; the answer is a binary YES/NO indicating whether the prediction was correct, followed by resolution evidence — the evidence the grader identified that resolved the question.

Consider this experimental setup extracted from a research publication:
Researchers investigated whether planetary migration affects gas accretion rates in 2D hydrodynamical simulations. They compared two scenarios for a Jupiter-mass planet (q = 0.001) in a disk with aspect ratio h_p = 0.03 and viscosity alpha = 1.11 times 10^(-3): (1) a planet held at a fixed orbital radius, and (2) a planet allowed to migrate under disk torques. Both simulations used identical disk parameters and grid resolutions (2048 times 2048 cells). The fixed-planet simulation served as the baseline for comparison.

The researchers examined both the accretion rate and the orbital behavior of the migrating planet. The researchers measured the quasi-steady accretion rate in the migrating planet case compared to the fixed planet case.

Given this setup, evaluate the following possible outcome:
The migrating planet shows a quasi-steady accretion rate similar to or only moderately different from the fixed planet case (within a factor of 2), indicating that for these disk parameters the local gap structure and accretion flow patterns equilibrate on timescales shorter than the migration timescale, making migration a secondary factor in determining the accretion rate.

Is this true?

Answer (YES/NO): NO